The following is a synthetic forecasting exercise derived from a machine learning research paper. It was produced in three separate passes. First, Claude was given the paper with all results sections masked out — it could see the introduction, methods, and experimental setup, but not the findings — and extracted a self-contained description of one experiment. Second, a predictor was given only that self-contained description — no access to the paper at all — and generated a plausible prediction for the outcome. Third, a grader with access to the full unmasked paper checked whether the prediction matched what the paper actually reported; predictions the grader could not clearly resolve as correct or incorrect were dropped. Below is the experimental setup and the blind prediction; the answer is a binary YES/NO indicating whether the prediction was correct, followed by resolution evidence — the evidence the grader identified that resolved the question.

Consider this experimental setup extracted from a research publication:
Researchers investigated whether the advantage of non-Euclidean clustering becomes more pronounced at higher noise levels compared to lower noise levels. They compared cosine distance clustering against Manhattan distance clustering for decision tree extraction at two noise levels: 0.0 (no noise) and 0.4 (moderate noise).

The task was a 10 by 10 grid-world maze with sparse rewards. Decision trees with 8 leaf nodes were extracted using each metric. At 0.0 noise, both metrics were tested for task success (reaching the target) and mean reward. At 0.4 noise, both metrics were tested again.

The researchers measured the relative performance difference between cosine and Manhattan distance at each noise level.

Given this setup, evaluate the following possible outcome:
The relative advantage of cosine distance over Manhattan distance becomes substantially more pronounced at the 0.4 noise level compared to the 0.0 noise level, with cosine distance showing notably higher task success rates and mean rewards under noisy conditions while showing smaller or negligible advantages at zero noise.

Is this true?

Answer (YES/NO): NO